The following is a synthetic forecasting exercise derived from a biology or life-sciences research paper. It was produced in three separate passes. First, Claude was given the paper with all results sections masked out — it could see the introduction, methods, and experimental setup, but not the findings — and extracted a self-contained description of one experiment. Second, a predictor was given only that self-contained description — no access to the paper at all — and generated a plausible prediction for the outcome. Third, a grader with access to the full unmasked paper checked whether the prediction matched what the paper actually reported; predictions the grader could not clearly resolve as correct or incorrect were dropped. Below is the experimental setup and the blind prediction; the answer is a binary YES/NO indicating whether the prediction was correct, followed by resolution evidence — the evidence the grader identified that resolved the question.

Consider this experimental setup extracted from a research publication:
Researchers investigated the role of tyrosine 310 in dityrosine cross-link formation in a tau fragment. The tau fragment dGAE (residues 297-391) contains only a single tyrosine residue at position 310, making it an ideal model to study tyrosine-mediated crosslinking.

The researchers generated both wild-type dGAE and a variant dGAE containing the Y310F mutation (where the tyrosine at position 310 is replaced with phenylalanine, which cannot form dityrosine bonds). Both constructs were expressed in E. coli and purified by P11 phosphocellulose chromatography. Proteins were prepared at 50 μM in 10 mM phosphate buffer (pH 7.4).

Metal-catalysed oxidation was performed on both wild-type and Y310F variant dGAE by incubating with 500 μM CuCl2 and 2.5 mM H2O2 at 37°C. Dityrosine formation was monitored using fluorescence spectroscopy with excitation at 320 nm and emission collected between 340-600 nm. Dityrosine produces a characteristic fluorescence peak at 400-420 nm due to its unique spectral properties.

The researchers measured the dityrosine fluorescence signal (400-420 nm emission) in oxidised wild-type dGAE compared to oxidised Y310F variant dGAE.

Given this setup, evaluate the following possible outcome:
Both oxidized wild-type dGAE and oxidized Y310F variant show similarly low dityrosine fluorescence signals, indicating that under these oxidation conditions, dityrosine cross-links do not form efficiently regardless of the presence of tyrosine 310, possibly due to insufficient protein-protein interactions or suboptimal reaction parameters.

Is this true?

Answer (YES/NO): NO